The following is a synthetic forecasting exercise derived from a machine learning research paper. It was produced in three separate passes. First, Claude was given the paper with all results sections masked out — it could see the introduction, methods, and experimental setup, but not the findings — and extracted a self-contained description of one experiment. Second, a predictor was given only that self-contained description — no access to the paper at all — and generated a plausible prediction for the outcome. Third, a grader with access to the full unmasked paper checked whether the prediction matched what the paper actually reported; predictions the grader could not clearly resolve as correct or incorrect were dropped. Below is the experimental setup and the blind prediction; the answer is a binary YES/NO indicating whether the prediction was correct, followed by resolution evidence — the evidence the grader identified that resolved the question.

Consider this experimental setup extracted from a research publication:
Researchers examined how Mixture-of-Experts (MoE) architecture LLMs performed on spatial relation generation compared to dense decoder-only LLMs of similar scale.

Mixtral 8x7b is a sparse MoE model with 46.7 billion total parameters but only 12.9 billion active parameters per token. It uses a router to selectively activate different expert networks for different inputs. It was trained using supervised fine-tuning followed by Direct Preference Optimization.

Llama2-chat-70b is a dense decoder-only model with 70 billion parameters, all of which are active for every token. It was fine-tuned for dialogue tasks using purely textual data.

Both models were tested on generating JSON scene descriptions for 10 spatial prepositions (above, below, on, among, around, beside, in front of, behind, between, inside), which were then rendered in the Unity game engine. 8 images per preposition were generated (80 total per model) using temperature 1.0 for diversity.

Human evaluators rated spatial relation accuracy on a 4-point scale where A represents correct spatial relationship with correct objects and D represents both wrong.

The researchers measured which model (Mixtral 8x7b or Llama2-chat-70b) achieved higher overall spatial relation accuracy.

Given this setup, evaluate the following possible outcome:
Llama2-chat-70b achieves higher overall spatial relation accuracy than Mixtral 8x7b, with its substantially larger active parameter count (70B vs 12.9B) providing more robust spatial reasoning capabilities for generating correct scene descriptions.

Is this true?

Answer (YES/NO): NO